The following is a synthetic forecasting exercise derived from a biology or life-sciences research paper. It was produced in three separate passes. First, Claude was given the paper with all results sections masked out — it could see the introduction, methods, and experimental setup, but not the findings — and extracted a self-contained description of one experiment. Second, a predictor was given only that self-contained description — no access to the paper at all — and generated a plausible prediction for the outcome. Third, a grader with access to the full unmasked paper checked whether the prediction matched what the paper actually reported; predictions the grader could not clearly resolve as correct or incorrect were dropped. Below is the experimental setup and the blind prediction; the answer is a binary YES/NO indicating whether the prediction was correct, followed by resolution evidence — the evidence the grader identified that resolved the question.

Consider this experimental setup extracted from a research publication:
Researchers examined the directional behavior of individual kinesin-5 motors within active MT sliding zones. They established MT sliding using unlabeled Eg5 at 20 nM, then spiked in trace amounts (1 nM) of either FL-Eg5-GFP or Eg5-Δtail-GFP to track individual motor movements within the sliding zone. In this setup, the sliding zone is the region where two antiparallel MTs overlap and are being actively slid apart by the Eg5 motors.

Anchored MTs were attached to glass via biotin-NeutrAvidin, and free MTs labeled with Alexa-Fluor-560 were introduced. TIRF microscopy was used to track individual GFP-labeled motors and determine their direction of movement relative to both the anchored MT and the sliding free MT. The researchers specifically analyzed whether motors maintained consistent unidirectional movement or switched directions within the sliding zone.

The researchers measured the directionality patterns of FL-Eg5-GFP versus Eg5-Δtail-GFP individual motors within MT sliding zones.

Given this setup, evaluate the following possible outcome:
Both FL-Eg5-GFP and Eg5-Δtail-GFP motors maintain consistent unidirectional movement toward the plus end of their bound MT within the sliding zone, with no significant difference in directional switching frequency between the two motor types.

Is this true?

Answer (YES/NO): NO